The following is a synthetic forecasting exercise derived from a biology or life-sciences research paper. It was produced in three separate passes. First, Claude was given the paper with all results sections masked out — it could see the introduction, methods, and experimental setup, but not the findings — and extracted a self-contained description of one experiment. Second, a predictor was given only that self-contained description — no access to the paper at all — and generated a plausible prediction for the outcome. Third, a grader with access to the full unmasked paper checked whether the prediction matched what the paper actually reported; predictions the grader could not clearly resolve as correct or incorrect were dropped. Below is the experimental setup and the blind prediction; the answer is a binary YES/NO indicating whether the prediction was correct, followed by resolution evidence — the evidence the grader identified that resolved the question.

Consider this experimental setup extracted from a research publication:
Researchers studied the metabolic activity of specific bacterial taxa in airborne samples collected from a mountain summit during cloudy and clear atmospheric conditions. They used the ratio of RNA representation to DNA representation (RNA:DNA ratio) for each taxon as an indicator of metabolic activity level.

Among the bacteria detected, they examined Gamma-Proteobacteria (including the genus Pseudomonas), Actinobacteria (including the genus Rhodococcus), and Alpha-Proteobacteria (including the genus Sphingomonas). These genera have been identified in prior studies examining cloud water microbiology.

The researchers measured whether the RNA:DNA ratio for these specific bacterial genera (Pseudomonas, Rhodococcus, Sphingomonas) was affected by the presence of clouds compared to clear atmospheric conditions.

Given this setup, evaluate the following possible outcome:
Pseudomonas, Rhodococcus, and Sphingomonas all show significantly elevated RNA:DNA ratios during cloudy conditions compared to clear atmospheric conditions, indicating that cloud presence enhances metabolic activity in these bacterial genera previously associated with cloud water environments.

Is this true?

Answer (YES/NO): NO